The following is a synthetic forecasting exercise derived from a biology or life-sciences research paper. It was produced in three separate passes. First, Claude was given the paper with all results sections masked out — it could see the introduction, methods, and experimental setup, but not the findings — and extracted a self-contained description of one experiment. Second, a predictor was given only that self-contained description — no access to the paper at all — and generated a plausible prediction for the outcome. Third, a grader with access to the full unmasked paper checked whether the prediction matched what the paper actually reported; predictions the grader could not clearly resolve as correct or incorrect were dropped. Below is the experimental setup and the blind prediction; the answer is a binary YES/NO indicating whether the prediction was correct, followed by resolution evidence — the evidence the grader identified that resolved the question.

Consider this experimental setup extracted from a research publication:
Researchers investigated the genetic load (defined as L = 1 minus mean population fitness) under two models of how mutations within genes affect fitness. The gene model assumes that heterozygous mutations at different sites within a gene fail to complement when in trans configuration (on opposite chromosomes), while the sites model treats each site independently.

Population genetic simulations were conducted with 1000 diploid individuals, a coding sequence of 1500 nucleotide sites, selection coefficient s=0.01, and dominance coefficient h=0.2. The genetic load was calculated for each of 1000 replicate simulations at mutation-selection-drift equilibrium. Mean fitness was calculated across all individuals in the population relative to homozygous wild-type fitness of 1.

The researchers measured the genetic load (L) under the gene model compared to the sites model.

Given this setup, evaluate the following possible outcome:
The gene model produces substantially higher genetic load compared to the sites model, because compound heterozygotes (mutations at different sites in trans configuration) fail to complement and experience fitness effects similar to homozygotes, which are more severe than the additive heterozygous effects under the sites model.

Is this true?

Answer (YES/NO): NO